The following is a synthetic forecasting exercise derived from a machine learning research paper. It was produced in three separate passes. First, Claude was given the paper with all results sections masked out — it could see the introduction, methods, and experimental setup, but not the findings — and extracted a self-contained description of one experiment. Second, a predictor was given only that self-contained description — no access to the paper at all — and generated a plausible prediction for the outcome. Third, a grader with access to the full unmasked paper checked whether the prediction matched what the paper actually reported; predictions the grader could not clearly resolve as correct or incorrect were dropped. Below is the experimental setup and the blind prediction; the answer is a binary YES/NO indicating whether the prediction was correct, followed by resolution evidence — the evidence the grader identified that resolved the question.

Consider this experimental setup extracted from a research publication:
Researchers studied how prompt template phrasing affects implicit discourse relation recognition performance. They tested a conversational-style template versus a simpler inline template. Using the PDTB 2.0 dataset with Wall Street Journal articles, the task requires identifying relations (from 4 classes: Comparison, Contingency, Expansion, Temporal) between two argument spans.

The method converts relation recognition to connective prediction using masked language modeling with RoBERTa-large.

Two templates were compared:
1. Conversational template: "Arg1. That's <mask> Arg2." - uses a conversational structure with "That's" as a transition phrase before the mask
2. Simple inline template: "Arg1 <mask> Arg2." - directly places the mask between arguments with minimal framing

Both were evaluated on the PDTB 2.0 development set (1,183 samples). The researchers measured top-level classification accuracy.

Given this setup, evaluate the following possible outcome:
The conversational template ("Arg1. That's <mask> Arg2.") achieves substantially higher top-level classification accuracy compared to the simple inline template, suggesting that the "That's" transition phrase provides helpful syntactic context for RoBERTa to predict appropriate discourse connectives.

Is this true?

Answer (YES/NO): NO